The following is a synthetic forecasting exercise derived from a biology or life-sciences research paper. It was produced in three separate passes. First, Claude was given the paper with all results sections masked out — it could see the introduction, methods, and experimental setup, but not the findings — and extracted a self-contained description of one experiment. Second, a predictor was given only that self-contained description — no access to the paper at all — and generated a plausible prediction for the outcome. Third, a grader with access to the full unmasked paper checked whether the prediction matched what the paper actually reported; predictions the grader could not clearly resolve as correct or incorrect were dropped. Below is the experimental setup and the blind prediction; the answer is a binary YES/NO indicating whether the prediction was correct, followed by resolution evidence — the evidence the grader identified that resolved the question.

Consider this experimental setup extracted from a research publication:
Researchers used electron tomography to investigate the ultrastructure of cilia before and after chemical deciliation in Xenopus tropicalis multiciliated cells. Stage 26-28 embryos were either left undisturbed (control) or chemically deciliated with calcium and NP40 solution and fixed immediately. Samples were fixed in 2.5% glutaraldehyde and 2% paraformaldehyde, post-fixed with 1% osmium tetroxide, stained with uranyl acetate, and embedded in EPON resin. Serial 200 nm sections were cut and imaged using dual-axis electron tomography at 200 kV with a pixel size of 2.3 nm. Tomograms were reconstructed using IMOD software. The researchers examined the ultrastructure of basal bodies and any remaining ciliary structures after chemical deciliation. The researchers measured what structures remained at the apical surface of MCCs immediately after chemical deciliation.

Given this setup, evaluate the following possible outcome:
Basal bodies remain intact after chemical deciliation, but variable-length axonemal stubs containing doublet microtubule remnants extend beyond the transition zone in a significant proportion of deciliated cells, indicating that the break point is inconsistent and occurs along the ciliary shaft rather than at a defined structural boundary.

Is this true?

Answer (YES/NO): NO